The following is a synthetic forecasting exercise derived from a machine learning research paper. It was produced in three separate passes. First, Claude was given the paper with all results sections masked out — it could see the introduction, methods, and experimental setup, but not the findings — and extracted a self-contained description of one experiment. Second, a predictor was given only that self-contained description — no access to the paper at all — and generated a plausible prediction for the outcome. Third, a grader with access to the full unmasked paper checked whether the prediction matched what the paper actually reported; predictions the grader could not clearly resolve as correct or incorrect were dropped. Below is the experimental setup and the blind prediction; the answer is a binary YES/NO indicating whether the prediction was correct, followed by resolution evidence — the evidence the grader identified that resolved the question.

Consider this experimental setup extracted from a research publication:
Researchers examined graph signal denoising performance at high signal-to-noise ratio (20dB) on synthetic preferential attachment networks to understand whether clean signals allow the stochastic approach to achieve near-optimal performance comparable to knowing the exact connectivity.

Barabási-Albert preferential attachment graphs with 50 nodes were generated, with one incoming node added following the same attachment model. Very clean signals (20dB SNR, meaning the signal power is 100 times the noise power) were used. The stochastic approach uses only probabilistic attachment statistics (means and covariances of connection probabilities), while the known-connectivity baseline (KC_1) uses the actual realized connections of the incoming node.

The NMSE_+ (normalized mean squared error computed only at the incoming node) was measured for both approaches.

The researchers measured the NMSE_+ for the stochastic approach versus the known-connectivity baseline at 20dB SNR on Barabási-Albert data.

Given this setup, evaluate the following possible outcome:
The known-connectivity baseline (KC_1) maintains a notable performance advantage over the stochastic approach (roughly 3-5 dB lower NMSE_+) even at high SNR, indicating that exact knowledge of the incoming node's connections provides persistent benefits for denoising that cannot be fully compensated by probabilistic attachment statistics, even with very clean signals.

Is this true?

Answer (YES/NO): NO